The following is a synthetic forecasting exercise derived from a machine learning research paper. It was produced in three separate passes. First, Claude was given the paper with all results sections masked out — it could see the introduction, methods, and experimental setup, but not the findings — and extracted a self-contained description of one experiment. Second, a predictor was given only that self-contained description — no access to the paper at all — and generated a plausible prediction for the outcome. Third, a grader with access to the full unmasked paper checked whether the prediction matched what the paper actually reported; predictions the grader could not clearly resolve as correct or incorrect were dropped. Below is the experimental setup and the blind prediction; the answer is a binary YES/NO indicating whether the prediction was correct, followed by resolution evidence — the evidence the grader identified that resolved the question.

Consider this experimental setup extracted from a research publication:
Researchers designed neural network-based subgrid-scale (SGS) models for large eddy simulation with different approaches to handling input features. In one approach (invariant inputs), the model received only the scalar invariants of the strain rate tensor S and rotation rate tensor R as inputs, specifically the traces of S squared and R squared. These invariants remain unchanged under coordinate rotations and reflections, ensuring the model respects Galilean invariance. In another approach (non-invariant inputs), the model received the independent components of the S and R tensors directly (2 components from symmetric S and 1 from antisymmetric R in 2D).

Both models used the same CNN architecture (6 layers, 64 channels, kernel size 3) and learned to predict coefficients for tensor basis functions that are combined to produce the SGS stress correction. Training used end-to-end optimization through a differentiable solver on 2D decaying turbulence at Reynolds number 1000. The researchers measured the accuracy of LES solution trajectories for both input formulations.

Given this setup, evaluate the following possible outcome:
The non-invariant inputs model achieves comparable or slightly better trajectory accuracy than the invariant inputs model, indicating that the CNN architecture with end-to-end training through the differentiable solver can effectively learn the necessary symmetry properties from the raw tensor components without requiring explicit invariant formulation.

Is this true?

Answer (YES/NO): YES